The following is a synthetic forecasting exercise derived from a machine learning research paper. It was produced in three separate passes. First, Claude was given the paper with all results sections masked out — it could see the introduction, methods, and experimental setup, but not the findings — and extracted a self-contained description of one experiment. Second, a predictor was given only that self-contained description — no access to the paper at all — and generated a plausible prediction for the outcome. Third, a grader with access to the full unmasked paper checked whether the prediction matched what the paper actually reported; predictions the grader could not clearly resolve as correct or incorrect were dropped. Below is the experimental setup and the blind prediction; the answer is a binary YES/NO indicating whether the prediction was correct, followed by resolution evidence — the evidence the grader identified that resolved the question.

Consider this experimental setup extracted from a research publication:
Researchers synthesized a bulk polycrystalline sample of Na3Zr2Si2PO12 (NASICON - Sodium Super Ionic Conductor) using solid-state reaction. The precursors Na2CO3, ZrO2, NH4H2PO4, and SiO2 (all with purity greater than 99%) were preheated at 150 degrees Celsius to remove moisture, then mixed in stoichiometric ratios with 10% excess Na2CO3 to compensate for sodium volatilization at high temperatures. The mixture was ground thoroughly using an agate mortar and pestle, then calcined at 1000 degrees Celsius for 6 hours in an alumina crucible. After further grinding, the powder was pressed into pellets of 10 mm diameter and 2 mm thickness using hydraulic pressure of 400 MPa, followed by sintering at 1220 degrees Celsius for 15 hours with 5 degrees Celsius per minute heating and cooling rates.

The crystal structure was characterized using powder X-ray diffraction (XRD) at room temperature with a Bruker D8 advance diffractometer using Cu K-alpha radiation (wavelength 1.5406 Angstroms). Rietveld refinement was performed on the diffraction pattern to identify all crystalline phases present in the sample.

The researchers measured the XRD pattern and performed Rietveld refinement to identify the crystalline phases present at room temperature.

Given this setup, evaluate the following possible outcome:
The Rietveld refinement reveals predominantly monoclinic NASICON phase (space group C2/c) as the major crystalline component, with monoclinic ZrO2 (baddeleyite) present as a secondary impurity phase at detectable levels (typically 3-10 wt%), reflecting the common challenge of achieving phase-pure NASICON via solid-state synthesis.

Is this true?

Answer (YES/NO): NO